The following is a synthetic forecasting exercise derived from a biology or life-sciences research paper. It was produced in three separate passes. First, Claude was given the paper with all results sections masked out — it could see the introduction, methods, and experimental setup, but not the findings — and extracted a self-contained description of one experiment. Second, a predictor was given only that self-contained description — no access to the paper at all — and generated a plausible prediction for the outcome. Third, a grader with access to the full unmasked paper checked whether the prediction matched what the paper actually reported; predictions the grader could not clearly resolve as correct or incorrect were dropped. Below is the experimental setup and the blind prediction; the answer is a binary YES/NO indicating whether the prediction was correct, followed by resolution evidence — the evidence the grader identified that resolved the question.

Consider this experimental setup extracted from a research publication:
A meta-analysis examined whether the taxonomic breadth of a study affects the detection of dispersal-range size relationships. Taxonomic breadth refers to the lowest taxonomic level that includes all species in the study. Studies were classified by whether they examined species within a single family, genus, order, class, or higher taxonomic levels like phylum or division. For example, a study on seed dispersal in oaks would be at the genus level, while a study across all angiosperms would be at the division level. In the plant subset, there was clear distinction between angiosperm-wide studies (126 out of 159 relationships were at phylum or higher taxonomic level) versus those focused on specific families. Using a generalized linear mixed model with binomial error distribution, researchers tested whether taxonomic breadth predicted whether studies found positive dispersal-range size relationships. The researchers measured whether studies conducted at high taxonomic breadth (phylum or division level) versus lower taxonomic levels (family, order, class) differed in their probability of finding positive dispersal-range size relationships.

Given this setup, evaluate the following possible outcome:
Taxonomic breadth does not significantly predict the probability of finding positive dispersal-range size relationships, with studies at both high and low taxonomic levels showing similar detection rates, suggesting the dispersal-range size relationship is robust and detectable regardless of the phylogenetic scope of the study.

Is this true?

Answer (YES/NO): NO